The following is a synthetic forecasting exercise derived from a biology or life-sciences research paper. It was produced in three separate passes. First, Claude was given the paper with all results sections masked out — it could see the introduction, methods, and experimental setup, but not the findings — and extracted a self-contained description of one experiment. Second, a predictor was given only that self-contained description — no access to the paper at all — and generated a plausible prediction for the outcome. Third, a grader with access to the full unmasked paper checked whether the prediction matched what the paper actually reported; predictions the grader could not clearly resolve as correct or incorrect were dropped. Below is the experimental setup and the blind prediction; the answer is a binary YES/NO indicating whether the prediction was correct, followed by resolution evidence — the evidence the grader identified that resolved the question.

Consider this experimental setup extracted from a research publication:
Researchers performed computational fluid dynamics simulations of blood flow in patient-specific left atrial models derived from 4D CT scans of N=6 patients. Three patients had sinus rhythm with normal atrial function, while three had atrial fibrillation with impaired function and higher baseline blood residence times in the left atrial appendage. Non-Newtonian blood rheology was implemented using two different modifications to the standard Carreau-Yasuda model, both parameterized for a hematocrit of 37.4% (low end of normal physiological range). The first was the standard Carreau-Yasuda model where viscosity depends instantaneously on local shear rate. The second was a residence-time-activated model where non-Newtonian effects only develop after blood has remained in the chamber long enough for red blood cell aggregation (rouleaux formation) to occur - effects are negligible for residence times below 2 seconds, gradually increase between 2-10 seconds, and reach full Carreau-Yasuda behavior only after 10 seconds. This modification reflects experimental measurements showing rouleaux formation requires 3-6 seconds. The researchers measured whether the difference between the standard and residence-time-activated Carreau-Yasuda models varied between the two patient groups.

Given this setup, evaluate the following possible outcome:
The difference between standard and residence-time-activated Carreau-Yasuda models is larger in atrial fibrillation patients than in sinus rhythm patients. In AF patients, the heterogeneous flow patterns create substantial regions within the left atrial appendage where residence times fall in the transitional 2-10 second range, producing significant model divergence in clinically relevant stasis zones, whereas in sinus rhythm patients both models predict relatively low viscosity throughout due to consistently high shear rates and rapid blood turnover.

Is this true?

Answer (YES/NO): NO